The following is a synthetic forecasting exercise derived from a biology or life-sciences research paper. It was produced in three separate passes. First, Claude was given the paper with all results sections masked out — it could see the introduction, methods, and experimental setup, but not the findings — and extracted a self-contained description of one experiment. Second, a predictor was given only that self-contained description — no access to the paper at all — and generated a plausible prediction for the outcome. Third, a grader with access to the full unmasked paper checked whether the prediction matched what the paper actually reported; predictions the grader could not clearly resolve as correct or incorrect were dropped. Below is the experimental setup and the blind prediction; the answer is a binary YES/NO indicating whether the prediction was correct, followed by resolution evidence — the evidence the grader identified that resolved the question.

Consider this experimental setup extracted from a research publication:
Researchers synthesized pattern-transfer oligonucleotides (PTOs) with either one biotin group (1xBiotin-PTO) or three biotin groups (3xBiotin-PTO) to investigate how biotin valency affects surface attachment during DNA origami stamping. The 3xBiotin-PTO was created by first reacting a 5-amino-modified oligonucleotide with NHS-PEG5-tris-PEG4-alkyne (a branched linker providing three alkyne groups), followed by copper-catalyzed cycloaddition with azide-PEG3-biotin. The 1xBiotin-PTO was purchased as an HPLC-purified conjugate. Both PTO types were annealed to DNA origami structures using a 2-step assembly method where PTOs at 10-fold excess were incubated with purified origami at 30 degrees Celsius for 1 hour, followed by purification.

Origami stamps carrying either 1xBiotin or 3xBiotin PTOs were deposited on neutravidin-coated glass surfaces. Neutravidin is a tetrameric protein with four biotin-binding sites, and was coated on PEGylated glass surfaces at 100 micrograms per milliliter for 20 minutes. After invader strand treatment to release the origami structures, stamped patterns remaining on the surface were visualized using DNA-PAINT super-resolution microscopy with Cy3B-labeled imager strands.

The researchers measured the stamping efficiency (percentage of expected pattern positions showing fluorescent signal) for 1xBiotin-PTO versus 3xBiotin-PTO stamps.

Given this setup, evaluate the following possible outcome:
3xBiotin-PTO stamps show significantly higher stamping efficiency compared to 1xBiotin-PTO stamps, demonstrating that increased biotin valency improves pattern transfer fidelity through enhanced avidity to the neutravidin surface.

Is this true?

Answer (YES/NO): NO